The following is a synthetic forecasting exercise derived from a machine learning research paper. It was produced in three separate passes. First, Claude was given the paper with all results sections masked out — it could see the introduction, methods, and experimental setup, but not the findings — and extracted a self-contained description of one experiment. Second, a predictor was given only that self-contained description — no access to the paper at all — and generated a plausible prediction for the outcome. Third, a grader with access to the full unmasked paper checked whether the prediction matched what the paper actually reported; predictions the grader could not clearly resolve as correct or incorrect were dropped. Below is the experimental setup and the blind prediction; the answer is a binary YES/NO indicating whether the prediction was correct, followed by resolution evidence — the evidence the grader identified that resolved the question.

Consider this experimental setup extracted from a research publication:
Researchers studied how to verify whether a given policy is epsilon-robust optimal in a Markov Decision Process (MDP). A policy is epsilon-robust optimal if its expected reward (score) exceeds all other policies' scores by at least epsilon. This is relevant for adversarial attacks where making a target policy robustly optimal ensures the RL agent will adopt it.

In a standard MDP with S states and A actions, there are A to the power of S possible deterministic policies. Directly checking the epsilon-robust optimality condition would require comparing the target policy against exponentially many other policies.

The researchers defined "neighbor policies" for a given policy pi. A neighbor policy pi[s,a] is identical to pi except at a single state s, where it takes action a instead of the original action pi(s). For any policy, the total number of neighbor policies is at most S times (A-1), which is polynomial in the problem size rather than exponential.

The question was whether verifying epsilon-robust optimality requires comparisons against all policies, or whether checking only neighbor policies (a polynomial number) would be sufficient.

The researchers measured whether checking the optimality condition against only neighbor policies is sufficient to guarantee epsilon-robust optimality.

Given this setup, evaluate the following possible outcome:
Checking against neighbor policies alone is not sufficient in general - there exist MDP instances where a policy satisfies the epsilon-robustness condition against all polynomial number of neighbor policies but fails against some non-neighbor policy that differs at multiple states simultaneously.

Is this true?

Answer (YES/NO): NO